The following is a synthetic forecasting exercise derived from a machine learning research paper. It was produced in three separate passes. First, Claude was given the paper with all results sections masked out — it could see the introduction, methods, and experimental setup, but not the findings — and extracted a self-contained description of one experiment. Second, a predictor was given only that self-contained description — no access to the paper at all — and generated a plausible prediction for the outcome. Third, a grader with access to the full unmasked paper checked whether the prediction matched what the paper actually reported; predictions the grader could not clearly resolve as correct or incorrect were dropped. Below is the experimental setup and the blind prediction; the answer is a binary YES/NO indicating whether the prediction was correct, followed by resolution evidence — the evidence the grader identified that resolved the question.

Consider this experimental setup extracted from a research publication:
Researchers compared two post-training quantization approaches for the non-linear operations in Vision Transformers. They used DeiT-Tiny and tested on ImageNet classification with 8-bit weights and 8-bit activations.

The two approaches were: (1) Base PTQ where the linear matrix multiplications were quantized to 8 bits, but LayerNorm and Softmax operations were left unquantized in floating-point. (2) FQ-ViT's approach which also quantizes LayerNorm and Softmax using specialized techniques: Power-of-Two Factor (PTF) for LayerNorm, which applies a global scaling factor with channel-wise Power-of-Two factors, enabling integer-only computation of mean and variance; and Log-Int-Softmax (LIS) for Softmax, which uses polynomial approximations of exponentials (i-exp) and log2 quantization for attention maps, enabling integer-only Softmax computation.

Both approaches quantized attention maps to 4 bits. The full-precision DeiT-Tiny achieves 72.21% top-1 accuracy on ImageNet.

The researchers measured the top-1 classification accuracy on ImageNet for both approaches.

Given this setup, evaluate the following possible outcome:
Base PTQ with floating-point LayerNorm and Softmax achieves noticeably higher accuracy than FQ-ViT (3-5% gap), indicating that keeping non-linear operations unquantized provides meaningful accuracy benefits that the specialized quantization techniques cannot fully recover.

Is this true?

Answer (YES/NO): NO